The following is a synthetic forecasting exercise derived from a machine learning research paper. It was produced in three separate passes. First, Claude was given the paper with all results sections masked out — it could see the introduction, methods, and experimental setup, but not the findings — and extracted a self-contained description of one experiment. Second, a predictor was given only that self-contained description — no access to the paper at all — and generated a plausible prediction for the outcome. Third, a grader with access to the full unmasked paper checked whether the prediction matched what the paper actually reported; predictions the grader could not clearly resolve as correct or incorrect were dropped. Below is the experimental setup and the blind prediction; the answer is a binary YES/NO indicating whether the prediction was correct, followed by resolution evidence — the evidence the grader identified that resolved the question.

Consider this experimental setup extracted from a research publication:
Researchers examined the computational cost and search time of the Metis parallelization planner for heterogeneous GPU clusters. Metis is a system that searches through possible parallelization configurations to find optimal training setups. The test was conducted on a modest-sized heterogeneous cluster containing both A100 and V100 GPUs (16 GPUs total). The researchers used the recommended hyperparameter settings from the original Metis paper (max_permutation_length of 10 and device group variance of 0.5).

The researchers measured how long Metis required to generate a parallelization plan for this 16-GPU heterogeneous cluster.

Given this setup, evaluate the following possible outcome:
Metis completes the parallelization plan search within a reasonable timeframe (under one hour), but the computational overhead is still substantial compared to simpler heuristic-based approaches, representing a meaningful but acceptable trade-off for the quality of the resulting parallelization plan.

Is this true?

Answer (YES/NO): NO